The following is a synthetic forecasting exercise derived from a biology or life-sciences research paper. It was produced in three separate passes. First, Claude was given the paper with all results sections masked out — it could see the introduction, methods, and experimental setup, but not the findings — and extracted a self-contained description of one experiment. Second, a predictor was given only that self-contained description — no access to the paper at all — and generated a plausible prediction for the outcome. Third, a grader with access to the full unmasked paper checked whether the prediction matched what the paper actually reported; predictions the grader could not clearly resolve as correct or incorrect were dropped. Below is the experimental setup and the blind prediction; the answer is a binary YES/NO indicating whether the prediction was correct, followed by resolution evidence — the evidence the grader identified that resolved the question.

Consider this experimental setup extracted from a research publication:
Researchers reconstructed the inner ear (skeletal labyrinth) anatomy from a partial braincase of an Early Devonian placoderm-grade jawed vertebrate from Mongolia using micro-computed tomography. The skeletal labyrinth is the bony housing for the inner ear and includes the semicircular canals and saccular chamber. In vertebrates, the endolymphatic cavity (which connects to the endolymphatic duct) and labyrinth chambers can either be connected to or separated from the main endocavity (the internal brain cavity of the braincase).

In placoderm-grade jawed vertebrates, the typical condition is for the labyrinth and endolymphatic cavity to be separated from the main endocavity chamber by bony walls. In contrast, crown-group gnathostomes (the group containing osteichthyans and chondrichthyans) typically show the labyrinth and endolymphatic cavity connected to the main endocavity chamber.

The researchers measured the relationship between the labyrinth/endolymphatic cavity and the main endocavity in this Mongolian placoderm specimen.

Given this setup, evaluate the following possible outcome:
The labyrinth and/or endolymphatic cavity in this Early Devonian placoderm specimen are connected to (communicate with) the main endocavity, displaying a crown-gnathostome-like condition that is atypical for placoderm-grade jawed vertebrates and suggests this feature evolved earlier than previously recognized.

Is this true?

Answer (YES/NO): YES